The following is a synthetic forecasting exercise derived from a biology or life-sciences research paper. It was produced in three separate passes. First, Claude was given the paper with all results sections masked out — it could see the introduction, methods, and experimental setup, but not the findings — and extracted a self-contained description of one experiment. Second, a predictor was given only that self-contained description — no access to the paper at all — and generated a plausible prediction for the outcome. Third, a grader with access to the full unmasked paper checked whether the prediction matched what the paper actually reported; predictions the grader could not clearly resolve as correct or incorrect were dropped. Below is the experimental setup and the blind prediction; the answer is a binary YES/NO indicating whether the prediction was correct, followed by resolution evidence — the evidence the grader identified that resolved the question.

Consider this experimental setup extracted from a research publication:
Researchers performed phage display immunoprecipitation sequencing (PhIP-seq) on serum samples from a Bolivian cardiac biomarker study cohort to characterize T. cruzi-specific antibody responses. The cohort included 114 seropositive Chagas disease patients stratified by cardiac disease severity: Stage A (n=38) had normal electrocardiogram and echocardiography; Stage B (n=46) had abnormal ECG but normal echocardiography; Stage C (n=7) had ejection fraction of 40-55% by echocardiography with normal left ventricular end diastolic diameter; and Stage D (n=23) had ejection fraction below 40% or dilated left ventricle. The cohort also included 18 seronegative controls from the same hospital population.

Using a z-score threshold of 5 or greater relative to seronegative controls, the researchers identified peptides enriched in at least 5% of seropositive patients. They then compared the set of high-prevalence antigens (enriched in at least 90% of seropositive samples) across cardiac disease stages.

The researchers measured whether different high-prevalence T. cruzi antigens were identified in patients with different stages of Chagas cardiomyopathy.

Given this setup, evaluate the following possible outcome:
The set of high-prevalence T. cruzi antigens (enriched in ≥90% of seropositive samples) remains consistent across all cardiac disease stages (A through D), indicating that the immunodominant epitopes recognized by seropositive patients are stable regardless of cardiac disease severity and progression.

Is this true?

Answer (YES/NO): YES